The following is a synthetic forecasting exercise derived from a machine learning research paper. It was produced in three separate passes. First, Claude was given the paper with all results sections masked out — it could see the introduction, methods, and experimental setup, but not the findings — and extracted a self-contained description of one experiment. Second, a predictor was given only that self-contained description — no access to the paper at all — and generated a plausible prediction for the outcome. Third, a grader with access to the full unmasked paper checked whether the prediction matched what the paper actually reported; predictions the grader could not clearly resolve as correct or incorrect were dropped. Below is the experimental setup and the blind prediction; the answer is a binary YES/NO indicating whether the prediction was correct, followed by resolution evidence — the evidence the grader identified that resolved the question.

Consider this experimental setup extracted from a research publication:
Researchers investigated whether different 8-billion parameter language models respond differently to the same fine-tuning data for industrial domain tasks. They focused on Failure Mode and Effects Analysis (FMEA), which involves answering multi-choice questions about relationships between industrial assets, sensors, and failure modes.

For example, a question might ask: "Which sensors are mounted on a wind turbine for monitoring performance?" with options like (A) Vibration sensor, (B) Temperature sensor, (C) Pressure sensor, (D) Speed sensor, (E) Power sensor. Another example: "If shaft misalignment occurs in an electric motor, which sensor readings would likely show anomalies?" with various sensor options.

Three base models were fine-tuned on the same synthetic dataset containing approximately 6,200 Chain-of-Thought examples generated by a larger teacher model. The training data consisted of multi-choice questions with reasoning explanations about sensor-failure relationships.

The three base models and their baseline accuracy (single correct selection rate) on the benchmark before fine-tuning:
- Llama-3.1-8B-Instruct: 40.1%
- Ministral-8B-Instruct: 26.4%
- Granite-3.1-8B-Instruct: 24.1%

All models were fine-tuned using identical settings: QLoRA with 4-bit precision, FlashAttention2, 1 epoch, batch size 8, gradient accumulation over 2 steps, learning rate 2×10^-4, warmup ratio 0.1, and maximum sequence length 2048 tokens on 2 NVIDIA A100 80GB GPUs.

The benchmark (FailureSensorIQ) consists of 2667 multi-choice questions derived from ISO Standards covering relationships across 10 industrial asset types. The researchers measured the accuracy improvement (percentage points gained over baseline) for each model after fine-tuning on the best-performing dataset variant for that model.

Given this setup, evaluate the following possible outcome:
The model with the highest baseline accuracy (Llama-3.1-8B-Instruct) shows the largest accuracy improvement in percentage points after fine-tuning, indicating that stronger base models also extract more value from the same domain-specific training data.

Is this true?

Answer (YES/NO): NO